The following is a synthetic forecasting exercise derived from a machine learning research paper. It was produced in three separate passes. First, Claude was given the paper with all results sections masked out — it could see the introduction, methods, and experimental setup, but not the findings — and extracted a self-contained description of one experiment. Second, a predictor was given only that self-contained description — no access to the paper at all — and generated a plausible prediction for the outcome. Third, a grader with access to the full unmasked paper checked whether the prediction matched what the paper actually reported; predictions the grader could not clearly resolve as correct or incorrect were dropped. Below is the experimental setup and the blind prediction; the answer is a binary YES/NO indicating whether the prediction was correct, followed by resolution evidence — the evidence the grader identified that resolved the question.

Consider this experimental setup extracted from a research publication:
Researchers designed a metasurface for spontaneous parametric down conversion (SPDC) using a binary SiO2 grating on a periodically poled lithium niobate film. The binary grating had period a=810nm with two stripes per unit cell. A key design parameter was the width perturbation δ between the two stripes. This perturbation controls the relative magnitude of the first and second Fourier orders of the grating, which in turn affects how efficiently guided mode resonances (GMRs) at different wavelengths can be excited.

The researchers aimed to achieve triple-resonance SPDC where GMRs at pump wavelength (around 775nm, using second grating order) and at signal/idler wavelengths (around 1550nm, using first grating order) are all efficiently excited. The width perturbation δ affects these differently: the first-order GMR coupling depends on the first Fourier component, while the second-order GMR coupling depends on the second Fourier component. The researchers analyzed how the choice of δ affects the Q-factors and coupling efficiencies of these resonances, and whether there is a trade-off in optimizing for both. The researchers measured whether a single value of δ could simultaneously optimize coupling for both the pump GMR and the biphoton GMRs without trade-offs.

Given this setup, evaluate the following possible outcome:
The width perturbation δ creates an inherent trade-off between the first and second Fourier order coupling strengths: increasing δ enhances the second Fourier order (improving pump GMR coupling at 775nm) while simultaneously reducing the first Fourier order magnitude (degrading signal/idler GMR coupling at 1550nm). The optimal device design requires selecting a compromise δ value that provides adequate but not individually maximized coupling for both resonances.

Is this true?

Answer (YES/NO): NO